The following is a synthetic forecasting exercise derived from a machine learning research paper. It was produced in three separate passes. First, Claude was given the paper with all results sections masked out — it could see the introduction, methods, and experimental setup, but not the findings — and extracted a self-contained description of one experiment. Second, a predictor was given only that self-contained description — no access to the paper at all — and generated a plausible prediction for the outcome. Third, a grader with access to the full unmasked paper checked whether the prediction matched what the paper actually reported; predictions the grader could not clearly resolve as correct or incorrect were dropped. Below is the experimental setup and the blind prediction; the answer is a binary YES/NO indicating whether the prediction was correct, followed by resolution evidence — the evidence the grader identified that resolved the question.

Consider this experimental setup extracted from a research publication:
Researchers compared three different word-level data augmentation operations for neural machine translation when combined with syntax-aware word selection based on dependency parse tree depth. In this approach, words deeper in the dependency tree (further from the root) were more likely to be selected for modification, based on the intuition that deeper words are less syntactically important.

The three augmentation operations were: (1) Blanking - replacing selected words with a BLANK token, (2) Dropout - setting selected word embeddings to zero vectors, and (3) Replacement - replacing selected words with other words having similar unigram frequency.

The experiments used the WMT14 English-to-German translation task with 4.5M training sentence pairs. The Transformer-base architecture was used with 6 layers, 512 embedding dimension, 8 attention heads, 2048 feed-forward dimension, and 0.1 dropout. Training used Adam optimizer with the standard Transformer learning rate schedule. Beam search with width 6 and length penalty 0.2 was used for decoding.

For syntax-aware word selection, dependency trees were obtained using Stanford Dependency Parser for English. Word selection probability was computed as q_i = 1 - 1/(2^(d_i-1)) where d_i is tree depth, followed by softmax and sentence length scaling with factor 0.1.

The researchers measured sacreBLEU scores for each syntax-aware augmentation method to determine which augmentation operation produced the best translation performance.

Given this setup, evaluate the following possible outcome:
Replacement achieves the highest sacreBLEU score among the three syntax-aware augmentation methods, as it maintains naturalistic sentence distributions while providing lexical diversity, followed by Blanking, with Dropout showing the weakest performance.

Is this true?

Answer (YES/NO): NO